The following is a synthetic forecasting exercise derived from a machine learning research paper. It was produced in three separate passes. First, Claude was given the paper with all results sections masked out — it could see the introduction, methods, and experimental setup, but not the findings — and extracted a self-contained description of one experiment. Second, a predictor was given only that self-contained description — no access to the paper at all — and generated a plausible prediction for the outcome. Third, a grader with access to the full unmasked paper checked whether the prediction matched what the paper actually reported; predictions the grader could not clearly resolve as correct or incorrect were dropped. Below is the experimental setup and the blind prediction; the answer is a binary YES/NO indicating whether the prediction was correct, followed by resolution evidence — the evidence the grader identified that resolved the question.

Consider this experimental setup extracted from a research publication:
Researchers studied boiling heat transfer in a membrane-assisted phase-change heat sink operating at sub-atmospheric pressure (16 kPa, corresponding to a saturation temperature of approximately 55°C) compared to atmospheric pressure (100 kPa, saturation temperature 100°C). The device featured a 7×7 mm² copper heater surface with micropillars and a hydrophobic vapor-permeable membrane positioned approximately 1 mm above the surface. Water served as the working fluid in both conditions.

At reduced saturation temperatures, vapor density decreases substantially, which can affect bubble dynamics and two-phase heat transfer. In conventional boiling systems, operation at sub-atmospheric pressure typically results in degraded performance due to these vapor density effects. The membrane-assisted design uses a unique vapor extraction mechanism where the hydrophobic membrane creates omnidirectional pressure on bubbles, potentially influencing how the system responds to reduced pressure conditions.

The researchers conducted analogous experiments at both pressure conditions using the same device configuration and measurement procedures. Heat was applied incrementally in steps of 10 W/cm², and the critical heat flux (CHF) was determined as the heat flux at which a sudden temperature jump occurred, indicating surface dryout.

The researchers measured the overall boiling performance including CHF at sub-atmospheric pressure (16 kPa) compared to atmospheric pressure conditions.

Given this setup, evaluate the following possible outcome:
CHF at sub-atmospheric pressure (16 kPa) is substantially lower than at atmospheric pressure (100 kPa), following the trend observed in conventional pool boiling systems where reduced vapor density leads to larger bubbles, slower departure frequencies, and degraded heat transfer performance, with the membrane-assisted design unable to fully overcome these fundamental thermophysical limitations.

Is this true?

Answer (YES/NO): YES